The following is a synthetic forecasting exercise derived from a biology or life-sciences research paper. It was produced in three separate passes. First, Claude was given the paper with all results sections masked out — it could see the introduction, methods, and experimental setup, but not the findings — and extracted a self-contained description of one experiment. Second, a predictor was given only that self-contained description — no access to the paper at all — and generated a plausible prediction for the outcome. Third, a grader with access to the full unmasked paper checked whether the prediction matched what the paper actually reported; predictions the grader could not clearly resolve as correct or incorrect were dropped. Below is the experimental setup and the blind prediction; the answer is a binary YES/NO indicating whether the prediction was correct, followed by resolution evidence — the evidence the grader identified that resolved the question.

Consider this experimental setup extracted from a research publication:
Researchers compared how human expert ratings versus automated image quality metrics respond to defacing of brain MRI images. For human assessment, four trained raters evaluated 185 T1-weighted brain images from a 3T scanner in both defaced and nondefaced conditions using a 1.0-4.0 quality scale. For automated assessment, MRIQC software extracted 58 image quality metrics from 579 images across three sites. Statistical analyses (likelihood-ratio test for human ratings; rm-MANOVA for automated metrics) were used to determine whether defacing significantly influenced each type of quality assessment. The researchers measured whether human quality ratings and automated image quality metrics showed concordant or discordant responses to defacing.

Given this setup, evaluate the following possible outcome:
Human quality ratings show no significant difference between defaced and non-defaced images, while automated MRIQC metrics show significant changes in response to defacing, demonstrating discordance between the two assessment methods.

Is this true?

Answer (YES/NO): NO